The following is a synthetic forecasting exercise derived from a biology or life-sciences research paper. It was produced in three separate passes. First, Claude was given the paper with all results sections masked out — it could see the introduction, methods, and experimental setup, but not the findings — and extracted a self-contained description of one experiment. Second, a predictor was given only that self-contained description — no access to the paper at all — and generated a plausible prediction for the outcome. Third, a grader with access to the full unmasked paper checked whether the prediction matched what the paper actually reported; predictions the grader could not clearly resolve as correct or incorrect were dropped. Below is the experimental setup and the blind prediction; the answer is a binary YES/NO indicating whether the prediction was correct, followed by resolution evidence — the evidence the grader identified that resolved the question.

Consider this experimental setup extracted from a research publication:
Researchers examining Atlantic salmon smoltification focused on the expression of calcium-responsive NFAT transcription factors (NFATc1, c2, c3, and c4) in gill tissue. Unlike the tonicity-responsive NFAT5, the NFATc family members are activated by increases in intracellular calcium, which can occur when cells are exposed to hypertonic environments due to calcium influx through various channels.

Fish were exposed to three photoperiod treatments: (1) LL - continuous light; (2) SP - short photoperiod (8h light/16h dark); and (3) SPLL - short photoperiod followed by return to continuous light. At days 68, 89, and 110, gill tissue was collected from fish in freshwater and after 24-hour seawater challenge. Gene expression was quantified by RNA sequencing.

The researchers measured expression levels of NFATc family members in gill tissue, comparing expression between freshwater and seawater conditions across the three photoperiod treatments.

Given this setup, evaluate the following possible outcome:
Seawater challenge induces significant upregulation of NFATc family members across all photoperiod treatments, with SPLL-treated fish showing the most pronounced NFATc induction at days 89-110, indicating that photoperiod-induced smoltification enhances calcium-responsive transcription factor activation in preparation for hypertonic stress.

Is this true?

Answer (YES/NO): NO